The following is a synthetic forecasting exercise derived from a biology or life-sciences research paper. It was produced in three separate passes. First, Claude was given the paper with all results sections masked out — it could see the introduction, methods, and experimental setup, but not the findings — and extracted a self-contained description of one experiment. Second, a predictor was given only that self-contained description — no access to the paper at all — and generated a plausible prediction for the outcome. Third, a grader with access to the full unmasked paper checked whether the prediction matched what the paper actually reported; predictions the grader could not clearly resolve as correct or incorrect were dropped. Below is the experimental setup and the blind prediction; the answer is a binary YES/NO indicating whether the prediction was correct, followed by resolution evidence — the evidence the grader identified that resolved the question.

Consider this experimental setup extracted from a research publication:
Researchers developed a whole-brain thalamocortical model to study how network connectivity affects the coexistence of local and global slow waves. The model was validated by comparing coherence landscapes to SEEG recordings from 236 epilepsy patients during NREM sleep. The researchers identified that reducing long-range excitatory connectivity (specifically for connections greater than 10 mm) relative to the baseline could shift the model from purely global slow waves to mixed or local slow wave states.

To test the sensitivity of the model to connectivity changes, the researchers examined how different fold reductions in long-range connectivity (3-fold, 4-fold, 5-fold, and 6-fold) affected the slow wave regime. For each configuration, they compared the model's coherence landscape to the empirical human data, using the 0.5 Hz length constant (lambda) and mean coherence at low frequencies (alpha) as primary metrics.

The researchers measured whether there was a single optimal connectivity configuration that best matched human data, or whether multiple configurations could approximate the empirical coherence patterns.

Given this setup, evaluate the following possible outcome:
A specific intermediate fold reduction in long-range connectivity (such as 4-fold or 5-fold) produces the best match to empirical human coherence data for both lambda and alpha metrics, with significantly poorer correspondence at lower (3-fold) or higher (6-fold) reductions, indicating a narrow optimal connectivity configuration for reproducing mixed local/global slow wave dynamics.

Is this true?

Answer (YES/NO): NO